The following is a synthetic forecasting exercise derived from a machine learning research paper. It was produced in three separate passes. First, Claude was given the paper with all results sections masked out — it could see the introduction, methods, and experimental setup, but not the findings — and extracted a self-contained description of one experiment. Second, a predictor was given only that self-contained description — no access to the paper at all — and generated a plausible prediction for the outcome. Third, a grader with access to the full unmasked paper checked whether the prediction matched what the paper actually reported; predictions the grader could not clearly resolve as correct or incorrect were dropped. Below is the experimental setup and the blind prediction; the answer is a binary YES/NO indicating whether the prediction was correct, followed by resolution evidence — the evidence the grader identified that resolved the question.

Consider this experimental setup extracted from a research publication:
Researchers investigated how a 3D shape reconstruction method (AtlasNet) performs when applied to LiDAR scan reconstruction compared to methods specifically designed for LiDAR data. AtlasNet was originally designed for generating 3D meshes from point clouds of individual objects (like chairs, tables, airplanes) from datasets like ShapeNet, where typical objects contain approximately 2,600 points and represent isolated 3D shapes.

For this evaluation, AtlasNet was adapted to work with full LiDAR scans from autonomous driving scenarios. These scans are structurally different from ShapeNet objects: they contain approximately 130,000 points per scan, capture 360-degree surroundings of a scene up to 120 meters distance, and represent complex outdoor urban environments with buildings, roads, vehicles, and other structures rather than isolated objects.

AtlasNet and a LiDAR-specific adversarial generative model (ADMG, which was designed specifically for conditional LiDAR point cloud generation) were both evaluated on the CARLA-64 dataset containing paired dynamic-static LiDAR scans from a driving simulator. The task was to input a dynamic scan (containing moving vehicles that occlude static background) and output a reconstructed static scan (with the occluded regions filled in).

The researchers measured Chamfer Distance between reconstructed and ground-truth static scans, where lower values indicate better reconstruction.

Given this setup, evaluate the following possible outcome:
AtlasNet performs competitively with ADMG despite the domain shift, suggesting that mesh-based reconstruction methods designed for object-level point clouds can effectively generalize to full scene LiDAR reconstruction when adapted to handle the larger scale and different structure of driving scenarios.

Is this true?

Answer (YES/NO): NO